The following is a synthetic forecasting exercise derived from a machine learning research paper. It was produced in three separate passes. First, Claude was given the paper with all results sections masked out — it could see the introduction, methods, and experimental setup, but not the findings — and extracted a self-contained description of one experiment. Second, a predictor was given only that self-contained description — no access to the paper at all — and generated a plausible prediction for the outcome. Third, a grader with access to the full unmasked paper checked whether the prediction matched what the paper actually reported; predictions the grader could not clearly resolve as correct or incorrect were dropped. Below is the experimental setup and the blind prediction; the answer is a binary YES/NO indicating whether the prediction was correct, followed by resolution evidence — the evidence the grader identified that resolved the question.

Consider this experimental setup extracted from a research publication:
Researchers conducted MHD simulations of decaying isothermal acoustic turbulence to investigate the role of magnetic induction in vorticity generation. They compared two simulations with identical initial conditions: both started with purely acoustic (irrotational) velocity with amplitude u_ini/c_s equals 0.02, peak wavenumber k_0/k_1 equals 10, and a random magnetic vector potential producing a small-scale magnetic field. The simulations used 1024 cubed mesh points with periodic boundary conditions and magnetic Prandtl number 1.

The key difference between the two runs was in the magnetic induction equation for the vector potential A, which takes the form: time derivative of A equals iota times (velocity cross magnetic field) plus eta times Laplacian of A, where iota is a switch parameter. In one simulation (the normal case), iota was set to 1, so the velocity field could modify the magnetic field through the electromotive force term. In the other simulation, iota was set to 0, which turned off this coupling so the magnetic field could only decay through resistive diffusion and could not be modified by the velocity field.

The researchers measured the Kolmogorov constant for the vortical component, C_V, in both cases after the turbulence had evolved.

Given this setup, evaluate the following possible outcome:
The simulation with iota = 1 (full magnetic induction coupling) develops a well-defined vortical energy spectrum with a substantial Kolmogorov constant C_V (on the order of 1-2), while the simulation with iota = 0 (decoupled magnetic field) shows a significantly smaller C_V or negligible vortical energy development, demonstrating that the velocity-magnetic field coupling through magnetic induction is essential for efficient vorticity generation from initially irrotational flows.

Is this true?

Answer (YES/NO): NO